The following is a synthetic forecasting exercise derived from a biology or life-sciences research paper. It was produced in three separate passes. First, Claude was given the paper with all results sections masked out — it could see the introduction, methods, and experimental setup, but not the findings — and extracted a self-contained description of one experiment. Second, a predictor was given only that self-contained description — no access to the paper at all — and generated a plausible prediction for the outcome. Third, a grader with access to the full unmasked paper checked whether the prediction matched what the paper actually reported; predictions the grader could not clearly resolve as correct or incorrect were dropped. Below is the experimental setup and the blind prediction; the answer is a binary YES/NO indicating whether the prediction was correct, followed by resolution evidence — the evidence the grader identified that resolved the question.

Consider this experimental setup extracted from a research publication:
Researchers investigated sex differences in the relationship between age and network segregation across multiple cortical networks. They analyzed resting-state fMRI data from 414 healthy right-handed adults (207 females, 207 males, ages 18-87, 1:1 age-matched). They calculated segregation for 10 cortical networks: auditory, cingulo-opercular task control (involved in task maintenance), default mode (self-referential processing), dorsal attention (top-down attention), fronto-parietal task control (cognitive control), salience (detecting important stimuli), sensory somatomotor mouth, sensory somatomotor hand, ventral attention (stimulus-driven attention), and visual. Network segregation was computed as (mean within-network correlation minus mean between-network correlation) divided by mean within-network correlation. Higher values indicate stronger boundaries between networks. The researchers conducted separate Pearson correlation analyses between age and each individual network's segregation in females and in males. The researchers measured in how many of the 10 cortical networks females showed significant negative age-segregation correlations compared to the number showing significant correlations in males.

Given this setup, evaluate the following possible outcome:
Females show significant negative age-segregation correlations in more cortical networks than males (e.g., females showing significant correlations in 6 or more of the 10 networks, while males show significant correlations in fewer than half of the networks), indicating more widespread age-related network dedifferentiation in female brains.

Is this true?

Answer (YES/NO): NO